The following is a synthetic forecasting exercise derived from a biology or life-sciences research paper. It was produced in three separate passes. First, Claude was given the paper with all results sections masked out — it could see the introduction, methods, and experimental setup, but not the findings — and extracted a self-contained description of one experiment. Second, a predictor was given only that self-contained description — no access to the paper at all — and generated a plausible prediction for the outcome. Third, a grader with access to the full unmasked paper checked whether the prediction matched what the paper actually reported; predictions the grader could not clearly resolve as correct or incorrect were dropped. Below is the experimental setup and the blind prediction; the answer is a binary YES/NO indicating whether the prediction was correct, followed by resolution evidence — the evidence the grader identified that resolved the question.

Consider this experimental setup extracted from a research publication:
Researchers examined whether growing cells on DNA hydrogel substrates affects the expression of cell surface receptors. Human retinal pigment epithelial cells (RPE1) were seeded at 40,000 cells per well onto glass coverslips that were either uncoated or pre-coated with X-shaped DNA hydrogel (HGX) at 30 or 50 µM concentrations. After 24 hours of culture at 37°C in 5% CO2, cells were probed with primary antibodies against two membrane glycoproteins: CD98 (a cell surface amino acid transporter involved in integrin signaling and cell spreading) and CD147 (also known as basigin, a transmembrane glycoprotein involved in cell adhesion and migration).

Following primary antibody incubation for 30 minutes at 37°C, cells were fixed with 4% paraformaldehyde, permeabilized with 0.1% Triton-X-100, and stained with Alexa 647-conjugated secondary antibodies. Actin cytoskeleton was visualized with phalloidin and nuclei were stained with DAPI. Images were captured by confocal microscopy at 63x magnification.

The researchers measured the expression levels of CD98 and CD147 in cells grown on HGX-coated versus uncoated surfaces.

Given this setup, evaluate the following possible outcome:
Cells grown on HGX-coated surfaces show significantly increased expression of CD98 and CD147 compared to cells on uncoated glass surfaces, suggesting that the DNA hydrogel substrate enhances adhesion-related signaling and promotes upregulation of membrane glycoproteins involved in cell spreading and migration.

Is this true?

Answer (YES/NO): YES